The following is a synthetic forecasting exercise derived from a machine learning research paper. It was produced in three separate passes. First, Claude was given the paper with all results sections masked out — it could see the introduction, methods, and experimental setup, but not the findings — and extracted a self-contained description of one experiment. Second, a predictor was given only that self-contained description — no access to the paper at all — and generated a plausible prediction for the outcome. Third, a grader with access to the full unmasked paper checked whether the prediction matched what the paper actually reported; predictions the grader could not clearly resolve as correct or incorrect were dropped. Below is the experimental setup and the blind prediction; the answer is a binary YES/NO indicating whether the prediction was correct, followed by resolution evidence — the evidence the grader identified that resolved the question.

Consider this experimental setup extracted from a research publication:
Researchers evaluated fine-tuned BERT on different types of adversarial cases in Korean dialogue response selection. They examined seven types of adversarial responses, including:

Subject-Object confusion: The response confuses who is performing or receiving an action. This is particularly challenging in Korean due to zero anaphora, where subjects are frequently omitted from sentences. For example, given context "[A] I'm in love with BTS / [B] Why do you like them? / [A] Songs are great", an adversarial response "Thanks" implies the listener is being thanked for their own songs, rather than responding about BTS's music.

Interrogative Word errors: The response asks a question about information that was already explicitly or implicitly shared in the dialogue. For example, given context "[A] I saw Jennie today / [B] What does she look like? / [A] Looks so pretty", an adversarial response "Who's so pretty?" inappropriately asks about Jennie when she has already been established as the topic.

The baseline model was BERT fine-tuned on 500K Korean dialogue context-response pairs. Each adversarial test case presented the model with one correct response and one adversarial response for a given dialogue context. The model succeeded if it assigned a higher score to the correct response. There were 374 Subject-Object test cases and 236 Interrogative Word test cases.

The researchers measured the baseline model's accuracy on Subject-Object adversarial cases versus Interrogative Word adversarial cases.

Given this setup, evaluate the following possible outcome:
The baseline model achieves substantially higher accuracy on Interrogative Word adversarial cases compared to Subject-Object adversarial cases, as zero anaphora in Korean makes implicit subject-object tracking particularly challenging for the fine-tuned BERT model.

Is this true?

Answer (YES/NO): NO